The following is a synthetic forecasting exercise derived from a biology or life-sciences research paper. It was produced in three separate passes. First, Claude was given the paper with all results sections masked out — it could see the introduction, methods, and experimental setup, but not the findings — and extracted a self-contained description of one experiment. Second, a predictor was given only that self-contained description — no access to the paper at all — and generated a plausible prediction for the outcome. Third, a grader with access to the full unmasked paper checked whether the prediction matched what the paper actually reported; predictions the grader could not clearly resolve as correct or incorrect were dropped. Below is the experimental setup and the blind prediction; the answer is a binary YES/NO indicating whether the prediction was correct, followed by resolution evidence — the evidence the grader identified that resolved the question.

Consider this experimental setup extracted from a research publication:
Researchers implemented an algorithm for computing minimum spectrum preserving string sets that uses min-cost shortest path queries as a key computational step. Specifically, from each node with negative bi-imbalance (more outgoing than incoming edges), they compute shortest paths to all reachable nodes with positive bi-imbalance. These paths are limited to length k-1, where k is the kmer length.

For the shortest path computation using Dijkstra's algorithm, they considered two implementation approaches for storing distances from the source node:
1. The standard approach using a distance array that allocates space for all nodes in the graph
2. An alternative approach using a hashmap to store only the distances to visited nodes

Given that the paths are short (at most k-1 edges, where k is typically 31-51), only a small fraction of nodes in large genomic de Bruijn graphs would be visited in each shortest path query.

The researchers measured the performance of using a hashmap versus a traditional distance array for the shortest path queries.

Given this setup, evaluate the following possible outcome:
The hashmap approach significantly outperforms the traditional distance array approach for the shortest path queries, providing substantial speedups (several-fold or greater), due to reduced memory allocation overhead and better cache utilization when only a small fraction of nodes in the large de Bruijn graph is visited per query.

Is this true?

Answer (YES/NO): NO